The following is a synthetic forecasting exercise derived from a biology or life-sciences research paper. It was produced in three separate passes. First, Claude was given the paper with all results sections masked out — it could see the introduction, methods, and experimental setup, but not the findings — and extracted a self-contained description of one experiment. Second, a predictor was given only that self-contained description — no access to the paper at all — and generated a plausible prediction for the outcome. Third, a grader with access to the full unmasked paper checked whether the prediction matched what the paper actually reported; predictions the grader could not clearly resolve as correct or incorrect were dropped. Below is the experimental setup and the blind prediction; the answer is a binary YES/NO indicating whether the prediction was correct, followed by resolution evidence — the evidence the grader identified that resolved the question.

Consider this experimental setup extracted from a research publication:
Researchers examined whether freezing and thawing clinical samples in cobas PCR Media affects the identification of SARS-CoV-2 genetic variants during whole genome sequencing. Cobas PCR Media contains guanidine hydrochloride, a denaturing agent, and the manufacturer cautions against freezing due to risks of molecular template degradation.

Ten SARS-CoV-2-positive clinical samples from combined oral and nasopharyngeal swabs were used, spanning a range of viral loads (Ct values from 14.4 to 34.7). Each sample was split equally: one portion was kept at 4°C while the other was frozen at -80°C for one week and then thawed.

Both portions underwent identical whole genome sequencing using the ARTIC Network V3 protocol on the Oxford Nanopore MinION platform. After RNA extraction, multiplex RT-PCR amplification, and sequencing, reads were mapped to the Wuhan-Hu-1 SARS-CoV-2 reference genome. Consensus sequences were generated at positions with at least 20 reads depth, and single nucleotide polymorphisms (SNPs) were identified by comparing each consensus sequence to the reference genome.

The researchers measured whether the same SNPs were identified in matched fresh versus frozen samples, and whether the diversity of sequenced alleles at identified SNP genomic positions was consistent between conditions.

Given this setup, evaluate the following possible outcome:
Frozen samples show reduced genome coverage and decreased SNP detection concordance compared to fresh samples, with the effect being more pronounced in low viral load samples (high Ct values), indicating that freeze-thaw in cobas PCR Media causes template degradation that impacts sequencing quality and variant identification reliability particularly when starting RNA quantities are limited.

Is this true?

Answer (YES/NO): NO